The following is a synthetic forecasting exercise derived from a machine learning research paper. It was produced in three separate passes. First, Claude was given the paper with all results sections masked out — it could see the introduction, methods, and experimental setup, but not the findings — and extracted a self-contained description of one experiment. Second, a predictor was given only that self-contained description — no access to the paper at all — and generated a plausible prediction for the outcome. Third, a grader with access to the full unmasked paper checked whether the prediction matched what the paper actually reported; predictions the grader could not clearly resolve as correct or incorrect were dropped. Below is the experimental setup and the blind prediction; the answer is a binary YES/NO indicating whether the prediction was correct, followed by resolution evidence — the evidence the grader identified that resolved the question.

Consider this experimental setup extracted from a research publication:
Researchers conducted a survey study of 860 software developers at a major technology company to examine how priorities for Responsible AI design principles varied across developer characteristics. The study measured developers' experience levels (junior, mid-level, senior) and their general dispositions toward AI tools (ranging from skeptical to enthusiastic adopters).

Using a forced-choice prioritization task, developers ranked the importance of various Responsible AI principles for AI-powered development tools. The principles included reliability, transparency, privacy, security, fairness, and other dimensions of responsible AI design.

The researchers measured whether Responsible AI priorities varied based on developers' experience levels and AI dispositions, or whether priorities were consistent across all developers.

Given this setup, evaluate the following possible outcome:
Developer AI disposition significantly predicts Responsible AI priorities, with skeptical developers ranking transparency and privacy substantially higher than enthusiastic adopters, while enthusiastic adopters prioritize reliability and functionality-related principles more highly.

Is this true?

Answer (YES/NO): NO